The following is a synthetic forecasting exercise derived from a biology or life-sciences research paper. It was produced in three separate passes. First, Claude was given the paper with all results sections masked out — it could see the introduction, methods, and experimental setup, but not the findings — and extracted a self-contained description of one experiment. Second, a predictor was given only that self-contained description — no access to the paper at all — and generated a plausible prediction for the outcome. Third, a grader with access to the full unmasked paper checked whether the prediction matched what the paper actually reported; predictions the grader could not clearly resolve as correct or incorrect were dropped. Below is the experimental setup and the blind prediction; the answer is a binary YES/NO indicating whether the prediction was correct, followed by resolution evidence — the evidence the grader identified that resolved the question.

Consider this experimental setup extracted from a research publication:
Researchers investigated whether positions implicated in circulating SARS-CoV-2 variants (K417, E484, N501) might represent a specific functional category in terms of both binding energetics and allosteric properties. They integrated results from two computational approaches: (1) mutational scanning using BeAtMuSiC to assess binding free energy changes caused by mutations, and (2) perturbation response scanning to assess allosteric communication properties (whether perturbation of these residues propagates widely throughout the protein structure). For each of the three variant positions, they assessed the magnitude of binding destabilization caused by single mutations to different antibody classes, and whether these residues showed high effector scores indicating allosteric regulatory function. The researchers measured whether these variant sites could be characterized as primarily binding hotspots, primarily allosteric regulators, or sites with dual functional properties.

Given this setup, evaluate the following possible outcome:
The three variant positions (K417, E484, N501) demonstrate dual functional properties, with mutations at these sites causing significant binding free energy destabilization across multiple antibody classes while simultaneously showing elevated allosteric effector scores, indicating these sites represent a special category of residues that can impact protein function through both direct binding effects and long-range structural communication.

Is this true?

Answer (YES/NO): NO